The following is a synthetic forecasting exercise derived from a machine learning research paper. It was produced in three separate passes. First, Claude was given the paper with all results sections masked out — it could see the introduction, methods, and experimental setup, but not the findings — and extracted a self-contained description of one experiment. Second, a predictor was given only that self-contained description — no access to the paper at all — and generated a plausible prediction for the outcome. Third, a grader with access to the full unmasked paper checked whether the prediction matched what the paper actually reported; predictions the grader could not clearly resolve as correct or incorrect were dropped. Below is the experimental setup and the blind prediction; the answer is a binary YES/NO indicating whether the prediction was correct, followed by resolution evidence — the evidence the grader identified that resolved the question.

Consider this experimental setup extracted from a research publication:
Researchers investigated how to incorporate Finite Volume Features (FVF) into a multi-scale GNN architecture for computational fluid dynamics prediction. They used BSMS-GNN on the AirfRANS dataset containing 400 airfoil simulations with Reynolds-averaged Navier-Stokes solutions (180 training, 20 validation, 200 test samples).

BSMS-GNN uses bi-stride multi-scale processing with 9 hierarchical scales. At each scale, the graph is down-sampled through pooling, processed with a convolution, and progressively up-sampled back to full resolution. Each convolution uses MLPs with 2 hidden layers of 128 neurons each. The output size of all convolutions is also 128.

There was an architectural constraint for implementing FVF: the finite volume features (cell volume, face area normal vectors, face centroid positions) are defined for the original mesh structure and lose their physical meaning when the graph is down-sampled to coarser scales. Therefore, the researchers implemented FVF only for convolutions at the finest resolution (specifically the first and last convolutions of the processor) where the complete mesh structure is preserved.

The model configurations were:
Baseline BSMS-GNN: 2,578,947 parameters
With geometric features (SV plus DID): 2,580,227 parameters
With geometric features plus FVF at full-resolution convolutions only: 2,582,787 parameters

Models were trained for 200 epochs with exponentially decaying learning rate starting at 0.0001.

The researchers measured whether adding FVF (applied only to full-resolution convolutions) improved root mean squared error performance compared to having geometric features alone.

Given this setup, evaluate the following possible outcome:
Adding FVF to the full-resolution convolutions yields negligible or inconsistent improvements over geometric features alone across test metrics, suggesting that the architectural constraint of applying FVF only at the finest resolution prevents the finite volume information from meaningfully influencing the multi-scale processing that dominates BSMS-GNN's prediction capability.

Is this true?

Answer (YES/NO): NO